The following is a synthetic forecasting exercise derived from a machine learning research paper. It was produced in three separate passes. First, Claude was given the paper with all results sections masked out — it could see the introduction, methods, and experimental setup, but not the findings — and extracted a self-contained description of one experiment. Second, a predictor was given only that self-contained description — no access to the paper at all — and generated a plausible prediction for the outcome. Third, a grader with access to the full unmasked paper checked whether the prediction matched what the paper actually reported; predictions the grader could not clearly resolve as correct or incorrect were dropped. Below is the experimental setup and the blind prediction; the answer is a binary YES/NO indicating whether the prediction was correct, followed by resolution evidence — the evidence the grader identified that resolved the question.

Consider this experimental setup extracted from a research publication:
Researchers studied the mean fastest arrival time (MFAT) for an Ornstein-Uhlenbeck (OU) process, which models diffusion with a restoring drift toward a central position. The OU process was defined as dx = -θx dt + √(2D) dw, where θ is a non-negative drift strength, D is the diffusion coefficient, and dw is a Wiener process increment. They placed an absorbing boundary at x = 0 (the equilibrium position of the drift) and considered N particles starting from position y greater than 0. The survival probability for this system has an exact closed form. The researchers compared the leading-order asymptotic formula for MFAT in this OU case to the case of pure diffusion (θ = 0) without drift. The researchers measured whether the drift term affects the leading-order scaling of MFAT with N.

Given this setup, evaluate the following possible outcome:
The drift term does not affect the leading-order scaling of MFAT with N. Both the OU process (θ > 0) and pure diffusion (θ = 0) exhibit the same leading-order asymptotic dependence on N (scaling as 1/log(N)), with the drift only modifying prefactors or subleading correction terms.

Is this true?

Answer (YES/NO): YES